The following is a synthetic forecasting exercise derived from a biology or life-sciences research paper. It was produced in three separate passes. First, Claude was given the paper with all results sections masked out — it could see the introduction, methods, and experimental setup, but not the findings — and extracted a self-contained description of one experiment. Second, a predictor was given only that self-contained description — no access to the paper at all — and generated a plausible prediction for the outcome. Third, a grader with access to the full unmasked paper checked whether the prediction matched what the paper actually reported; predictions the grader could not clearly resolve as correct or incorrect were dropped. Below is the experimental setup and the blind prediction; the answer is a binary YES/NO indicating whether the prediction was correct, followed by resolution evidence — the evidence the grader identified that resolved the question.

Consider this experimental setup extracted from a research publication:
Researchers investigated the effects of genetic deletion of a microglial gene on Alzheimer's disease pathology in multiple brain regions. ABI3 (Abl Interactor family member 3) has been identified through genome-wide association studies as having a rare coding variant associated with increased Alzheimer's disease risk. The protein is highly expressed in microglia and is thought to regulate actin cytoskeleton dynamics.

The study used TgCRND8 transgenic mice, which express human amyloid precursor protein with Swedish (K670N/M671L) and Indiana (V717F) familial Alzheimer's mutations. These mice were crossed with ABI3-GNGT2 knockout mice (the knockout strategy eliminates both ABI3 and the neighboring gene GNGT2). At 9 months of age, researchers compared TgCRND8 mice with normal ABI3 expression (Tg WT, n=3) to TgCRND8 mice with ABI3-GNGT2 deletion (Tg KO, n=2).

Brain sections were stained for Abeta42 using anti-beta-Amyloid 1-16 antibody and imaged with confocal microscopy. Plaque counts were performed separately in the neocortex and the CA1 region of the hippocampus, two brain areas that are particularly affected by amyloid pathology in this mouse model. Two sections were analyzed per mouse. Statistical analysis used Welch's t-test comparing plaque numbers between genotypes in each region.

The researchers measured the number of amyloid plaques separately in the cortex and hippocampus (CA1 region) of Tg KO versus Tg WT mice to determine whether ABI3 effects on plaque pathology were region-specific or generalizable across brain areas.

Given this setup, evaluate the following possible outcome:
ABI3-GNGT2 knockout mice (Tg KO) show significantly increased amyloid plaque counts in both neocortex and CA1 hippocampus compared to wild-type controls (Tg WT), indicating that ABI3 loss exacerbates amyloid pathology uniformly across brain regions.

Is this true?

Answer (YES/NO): NO